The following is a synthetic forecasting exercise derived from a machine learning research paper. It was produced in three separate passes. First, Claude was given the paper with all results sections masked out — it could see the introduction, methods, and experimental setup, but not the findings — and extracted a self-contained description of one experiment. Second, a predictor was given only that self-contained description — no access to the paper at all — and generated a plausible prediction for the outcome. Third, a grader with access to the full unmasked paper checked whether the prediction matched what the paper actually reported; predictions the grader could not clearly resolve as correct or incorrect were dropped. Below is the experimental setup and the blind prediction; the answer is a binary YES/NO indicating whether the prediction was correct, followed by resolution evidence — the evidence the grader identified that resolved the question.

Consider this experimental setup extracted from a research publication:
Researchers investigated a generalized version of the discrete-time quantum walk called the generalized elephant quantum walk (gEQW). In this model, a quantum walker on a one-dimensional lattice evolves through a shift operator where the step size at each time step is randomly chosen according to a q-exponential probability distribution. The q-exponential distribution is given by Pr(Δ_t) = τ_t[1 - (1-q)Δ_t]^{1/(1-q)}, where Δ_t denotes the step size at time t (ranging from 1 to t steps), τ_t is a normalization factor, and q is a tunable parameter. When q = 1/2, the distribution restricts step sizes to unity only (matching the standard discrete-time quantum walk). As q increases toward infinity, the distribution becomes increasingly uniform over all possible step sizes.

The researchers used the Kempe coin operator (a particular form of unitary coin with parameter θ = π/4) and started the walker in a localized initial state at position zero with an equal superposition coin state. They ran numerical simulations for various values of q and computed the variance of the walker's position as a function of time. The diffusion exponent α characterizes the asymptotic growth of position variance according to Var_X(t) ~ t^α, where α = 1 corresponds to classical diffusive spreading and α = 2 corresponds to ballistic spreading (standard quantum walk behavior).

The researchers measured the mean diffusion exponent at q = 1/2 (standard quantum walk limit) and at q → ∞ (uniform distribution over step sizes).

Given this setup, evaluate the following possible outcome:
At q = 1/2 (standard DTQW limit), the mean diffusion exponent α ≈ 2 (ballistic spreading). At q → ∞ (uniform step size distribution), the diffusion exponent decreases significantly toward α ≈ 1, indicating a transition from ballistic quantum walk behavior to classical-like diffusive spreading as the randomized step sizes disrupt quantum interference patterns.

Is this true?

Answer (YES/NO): NO